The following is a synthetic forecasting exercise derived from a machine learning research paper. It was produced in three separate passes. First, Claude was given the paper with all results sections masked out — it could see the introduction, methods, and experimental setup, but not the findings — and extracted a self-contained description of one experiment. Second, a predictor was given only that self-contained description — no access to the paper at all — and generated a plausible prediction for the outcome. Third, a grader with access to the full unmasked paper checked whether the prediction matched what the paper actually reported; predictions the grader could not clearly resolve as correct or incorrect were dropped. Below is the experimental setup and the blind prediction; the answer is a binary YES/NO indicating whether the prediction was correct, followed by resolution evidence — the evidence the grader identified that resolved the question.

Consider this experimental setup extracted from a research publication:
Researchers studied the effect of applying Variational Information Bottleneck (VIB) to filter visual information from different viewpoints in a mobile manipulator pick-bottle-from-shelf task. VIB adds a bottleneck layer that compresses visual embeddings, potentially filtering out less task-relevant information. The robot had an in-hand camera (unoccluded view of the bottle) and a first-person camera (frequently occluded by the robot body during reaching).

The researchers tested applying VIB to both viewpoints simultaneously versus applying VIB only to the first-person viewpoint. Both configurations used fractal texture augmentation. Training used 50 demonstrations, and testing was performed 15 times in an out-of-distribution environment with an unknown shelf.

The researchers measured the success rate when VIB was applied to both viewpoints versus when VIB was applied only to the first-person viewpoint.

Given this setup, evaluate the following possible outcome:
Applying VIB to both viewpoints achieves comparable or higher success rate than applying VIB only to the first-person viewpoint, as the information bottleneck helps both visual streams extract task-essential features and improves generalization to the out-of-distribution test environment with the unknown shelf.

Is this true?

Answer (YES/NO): NO